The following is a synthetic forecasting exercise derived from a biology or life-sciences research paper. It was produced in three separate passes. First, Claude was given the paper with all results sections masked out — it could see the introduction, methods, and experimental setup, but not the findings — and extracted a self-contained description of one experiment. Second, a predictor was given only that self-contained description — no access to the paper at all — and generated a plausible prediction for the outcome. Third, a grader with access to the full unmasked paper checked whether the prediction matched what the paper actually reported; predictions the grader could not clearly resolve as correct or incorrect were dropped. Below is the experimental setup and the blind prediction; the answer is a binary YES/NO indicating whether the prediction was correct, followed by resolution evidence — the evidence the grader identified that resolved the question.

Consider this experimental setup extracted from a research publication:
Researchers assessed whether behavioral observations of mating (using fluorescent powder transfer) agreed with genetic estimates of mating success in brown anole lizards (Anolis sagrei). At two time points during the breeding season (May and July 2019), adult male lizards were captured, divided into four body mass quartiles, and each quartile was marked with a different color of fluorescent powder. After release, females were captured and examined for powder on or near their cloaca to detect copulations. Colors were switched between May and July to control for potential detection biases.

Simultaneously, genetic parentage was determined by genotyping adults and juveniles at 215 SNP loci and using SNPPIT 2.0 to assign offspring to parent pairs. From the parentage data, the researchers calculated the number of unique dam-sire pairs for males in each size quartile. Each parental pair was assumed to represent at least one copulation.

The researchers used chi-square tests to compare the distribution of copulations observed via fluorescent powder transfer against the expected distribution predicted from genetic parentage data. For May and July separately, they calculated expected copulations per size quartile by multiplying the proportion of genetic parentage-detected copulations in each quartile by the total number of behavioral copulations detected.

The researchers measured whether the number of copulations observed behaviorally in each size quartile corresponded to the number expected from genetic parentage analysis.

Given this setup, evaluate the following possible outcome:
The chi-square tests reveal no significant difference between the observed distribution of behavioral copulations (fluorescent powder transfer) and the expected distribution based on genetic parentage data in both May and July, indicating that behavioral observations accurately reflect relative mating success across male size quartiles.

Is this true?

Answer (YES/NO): NO